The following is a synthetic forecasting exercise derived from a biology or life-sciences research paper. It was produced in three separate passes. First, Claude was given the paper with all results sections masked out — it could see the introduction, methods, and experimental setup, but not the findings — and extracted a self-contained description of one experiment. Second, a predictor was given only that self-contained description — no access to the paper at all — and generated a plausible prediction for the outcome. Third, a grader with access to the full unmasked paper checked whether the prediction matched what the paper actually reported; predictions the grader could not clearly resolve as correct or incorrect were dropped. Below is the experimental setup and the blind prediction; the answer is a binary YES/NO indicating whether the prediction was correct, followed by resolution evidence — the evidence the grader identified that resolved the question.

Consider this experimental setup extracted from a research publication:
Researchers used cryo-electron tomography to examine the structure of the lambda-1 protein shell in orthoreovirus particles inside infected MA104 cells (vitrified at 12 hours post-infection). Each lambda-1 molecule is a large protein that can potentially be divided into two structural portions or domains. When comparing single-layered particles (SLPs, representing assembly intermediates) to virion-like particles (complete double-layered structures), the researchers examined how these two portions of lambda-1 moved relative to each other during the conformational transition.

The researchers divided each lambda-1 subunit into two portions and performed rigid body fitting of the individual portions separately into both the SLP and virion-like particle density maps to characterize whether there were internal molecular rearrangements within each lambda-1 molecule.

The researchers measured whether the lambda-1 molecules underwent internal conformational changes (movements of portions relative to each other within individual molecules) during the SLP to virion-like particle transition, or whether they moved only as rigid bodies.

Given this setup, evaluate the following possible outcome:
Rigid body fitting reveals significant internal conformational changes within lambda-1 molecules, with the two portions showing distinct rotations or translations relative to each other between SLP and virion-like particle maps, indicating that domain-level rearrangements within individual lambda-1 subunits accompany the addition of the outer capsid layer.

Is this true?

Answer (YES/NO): YES